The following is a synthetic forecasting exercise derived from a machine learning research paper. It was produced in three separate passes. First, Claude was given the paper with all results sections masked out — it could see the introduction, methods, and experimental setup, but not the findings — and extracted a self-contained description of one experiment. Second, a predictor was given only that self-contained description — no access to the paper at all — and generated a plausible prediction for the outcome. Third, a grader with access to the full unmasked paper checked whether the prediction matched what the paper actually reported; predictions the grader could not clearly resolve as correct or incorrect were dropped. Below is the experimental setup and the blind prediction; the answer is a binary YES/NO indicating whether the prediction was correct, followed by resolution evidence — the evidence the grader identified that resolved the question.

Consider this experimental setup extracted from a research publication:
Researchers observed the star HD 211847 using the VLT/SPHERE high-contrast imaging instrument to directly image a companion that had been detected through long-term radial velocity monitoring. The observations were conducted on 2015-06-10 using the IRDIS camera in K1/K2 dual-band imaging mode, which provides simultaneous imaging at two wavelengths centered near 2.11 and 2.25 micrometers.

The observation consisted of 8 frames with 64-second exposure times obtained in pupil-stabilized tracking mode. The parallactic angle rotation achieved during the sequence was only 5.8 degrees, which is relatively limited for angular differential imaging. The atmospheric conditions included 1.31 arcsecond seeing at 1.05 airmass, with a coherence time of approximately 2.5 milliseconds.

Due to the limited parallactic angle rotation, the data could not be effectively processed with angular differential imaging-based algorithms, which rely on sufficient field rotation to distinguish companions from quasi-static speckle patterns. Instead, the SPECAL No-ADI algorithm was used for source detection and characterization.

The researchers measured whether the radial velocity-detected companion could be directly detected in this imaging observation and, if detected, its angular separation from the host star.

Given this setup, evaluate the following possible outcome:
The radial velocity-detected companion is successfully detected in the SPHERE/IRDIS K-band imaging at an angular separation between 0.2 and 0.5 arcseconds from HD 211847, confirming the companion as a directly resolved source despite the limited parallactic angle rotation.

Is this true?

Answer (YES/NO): YES